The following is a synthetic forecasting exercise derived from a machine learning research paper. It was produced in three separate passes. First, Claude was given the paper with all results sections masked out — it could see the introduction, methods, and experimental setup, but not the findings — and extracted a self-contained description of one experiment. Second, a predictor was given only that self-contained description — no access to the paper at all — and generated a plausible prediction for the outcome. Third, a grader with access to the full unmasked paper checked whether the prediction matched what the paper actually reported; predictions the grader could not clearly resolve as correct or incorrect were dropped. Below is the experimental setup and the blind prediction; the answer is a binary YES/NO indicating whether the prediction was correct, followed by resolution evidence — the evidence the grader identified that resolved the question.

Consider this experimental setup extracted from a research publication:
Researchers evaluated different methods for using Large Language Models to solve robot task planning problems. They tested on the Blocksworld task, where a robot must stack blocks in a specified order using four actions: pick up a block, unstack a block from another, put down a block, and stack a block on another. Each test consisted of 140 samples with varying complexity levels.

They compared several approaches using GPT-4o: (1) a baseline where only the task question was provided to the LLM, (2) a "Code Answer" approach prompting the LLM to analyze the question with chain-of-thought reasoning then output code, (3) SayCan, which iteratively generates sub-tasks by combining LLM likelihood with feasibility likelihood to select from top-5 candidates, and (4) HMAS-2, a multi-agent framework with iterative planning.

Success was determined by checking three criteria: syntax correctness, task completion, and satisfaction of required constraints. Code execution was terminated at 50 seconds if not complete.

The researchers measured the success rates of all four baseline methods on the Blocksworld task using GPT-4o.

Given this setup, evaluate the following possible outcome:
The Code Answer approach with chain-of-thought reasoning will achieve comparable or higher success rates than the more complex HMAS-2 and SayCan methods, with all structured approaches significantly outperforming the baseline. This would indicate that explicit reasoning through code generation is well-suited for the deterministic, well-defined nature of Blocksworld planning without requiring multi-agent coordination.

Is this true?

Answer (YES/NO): NO